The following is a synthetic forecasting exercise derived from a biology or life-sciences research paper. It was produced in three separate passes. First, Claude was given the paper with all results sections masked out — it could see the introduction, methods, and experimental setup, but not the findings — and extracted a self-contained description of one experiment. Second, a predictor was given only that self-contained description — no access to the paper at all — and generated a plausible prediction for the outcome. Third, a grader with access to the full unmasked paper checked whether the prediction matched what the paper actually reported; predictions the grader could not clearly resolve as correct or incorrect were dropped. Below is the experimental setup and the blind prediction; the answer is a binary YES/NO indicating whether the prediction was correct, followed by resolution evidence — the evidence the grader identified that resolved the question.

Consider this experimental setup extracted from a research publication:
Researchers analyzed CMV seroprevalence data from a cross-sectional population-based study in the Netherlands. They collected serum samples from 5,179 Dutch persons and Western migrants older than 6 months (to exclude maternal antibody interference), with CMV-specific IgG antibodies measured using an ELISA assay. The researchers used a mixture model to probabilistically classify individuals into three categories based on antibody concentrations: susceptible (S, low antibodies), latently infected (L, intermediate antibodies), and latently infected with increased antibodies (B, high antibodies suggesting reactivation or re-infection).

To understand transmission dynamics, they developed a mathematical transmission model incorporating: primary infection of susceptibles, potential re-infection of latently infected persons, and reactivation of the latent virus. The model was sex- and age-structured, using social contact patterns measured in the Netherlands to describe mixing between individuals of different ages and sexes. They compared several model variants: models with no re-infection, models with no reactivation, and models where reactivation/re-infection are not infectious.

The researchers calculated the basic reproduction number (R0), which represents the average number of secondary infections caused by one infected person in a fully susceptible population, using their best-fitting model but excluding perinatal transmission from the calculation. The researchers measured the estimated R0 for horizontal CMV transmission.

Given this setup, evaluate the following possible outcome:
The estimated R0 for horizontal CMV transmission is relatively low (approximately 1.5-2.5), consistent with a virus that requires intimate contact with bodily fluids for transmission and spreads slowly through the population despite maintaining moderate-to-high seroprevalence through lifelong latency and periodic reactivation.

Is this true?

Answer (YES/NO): NO